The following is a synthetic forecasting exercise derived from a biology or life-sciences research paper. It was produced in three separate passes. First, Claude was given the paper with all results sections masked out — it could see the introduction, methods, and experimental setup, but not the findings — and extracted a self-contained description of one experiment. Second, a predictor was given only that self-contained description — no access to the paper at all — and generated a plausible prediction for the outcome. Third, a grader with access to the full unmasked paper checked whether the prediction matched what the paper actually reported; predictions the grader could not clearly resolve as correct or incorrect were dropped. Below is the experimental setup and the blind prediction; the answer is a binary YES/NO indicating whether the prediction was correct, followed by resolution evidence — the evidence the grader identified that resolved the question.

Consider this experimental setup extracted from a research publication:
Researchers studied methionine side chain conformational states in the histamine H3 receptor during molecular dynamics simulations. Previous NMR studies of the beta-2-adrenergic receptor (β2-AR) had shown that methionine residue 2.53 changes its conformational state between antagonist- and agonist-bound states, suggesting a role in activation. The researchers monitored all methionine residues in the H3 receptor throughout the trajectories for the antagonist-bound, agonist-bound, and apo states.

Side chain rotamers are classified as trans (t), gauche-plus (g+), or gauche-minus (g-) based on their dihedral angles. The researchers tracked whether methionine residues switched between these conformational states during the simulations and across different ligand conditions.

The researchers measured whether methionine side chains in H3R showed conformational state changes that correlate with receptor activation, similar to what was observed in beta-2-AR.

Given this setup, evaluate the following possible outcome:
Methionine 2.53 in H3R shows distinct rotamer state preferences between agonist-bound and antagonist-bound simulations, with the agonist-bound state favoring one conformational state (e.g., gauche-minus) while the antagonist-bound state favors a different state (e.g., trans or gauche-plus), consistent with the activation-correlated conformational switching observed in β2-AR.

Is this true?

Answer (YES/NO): NO